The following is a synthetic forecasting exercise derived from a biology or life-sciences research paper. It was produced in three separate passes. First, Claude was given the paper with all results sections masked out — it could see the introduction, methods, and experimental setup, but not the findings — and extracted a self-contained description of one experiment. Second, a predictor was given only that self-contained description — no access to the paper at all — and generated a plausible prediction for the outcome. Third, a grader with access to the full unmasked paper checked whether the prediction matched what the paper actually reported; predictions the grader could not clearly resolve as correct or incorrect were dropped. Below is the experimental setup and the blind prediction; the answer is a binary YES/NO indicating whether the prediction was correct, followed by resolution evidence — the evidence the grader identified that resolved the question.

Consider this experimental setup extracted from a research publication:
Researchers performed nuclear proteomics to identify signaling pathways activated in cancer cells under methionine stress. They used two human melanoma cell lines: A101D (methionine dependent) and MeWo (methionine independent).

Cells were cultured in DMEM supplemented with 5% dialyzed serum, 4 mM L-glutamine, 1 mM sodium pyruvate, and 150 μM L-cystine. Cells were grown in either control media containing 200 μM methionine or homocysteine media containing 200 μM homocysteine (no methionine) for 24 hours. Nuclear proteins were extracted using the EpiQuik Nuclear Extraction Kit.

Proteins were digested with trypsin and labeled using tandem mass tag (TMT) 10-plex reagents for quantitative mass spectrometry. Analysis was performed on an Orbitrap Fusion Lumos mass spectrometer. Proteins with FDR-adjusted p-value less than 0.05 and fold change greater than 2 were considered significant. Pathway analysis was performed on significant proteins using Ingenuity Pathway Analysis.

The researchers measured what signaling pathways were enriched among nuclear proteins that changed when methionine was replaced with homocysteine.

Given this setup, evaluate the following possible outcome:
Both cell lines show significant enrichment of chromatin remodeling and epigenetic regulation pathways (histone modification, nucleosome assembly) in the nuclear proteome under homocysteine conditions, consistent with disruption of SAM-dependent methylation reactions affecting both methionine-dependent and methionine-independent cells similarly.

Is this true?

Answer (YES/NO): NO